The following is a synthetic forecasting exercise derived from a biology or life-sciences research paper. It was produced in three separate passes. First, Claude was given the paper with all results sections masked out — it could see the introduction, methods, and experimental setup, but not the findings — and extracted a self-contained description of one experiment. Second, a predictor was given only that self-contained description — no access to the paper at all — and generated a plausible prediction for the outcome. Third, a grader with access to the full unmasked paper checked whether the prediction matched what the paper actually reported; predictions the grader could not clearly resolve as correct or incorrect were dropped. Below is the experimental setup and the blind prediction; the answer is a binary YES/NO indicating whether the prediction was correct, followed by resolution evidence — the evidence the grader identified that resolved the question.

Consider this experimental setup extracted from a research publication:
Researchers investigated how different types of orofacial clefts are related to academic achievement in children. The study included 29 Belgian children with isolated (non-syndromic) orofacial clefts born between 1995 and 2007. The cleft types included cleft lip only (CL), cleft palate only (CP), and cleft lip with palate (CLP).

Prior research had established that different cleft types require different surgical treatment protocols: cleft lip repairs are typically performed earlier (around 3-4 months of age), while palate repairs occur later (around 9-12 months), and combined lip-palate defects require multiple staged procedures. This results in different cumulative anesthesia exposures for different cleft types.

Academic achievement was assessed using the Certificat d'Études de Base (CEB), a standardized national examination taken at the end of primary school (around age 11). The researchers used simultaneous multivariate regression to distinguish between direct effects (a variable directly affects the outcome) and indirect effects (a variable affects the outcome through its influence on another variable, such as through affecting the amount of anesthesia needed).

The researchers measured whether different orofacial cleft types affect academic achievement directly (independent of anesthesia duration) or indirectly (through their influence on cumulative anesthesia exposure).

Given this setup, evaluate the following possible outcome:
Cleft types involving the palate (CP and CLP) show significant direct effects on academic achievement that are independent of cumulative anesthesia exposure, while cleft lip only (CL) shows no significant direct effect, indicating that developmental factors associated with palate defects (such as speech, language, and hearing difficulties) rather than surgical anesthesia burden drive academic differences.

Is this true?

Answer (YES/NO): NO